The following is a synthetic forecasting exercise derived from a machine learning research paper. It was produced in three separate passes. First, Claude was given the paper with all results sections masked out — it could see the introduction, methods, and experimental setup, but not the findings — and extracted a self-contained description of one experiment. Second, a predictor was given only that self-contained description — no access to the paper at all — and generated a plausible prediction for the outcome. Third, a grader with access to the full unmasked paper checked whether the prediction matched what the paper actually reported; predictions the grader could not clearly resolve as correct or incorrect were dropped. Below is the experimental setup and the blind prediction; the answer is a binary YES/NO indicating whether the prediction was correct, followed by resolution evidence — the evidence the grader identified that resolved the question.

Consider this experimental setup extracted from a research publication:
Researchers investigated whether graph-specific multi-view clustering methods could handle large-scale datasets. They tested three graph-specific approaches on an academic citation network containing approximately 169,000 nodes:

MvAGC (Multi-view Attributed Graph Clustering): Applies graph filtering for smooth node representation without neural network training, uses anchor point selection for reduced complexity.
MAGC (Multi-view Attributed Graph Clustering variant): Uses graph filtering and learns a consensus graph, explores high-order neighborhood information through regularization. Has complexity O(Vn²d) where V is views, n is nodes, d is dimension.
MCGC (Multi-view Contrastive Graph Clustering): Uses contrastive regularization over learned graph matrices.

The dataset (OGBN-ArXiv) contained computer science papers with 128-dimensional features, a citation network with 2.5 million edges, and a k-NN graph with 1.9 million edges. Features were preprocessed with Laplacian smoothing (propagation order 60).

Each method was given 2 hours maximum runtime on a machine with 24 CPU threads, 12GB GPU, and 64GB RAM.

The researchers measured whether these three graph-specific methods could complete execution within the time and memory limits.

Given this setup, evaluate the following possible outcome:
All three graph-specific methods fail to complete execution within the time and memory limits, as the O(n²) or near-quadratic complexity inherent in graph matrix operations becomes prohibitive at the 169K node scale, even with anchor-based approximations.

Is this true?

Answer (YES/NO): YES